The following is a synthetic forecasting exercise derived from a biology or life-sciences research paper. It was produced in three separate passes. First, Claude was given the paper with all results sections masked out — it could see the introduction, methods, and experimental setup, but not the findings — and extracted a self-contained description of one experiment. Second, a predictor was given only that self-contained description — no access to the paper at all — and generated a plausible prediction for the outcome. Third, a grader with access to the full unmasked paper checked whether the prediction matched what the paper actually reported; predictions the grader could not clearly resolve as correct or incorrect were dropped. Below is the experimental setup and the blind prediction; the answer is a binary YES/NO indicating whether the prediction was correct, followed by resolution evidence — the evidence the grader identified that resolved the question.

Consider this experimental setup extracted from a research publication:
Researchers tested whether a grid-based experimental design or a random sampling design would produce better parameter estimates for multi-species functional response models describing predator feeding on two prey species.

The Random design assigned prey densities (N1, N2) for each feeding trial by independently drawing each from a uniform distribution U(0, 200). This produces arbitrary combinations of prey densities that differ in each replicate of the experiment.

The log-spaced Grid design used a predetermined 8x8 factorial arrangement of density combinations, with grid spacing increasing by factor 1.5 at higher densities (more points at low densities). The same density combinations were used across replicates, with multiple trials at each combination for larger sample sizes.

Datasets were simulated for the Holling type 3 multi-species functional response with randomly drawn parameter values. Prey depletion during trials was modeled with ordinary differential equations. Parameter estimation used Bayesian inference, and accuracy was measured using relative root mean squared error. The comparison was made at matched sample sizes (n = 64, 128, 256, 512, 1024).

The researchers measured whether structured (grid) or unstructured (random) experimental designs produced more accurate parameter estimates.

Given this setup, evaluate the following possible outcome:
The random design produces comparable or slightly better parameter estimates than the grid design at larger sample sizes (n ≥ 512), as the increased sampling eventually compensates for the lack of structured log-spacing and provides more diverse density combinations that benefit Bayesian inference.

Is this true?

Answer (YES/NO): NO